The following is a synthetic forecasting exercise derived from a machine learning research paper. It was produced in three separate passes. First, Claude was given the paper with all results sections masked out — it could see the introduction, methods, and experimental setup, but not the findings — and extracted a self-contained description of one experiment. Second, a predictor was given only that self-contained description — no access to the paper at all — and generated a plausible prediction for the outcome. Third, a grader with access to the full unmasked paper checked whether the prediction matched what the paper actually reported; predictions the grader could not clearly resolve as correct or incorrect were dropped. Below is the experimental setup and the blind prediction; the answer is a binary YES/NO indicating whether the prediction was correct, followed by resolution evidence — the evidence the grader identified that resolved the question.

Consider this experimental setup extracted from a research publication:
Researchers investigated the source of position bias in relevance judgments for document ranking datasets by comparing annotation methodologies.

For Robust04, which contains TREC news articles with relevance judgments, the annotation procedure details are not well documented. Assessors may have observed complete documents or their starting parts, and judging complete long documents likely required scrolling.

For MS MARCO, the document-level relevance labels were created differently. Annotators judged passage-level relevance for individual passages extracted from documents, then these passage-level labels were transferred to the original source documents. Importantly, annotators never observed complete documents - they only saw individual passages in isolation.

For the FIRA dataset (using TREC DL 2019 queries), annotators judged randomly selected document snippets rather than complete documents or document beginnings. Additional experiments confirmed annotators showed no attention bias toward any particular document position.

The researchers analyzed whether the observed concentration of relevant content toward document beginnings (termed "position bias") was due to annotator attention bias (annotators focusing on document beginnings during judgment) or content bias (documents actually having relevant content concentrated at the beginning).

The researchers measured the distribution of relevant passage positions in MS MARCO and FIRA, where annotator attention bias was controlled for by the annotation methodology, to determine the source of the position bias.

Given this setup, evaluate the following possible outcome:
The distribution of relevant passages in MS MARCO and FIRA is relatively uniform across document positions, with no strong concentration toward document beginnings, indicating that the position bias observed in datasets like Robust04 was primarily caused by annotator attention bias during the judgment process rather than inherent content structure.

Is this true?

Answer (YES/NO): NO